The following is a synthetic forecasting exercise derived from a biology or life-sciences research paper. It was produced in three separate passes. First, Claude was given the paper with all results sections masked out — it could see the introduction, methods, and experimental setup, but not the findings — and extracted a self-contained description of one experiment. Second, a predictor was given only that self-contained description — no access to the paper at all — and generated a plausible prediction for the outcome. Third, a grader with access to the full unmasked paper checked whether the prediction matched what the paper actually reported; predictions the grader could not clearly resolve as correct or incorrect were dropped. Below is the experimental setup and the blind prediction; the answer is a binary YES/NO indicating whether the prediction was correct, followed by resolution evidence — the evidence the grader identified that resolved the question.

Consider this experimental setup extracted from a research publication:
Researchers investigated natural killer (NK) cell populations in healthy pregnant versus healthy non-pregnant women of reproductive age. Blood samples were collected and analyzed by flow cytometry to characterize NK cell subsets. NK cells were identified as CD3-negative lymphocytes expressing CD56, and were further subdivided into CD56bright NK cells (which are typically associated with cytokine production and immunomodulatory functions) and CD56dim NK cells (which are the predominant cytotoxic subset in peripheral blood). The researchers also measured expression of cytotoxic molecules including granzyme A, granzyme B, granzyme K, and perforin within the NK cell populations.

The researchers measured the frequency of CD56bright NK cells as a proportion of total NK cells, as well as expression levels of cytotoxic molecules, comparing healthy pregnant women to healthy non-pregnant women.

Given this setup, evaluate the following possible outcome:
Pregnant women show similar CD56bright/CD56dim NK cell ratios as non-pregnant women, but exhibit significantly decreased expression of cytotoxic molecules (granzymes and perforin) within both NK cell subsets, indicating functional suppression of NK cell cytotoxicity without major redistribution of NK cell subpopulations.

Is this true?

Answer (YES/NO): NO